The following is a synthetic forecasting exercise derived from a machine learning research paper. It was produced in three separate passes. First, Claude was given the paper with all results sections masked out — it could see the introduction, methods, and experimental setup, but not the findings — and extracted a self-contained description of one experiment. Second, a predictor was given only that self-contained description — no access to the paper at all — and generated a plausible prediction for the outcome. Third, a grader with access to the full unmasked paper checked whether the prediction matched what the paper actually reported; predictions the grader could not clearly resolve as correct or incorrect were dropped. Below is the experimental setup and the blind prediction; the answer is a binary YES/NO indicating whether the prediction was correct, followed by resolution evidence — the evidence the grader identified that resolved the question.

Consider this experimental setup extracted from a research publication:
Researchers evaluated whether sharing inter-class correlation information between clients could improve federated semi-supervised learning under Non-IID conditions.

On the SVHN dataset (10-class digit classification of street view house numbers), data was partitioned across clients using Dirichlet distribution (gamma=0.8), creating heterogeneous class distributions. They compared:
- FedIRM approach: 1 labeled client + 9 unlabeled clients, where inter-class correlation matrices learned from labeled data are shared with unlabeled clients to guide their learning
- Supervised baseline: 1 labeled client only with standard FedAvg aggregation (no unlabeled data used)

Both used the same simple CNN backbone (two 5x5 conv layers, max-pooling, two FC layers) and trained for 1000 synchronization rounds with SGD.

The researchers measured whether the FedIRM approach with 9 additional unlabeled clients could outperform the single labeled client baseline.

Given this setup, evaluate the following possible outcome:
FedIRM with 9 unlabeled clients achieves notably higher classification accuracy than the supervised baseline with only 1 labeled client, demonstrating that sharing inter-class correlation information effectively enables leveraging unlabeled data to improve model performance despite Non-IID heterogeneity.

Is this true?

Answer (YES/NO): NO